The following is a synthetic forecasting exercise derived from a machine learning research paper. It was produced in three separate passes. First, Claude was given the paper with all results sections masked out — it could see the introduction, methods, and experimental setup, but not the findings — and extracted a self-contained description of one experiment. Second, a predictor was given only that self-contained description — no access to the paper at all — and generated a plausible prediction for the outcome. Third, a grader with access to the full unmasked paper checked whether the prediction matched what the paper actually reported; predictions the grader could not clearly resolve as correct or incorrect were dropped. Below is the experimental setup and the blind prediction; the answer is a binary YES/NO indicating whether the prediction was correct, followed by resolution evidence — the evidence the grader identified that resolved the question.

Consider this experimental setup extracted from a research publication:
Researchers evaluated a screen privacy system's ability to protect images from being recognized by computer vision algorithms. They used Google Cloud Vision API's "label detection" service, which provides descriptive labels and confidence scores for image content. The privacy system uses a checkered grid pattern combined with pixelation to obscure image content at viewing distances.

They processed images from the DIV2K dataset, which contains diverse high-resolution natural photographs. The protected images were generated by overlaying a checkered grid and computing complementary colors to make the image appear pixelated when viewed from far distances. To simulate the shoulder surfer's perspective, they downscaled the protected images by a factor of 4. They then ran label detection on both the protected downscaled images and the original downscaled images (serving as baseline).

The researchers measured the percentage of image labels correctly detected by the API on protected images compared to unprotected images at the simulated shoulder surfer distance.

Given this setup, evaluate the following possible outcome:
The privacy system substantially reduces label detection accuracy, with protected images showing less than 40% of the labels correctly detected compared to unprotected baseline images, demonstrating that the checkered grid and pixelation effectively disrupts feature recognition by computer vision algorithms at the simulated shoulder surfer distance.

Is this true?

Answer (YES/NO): YES